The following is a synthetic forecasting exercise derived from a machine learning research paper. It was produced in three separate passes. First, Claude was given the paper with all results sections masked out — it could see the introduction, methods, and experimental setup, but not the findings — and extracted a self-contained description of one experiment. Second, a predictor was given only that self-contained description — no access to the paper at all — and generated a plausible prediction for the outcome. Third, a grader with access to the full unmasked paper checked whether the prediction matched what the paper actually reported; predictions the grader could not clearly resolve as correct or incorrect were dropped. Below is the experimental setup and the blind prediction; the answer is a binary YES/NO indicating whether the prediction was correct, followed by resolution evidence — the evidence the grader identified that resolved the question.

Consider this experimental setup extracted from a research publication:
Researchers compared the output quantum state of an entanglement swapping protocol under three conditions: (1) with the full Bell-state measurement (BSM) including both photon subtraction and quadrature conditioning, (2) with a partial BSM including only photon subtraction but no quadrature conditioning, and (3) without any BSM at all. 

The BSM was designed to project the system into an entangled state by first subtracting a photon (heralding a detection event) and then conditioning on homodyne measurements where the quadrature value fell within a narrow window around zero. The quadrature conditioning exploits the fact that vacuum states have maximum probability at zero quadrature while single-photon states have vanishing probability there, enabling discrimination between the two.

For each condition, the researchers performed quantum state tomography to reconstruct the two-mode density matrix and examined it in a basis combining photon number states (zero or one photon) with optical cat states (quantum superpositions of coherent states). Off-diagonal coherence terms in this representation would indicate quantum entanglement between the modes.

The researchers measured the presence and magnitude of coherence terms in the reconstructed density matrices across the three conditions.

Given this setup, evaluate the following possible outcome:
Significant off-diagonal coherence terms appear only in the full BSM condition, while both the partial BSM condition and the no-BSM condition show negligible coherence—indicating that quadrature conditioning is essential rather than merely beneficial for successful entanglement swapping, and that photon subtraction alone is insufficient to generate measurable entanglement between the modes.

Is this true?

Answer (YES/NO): NO